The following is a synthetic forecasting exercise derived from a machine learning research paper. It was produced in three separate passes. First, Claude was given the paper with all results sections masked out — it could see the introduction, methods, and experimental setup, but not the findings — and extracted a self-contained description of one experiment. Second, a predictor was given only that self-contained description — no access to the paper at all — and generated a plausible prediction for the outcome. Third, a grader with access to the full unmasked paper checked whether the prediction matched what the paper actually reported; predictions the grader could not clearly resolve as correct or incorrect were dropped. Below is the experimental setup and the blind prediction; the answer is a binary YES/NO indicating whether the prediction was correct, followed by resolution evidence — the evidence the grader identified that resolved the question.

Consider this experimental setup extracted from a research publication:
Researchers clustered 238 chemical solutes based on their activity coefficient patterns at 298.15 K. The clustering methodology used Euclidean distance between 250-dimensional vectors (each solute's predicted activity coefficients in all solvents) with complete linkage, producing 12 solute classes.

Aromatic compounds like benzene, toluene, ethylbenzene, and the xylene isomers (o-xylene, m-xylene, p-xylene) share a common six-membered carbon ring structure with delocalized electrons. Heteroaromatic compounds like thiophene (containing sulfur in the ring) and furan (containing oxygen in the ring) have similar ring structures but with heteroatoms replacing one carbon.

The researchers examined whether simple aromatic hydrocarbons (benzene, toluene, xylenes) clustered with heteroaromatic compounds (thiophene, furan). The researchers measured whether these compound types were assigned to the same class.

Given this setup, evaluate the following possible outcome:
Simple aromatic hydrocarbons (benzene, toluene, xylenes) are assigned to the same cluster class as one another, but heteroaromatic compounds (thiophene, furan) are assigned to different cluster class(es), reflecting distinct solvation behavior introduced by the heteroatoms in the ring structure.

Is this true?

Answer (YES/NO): NO